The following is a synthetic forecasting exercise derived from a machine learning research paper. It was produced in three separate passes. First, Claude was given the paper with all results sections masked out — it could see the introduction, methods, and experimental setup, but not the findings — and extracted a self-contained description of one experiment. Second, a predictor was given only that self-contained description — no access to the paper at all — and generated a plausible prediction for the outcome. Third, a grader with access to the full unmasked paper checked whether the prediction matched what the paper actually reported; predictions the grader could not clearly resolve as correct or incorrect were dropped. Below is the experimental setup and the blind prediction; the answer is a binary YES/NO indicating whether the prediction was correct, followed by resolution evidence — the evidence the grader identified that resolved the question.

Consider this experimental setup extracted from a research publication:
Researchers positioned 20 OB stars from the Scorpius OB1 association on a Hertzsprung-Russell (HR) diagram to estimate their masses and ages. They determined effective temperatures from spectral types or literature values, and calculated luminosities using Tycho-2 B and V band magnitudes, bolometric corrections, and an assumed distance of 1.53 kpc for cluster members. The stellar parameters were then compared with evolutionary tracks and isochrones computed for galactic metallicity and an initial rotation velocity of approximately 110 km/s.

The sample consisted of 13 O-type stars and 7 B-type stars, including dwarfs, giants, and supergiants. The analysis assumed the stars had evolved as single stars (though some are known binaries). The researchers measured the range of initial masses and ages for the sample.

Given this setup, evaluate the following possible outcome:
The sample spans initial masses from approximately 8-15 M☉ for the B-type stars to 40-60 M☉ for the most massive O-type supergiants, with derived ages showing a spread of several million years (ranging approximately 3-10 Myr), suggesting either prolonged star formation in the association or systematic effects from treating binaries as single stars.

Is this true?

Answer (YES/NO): NO